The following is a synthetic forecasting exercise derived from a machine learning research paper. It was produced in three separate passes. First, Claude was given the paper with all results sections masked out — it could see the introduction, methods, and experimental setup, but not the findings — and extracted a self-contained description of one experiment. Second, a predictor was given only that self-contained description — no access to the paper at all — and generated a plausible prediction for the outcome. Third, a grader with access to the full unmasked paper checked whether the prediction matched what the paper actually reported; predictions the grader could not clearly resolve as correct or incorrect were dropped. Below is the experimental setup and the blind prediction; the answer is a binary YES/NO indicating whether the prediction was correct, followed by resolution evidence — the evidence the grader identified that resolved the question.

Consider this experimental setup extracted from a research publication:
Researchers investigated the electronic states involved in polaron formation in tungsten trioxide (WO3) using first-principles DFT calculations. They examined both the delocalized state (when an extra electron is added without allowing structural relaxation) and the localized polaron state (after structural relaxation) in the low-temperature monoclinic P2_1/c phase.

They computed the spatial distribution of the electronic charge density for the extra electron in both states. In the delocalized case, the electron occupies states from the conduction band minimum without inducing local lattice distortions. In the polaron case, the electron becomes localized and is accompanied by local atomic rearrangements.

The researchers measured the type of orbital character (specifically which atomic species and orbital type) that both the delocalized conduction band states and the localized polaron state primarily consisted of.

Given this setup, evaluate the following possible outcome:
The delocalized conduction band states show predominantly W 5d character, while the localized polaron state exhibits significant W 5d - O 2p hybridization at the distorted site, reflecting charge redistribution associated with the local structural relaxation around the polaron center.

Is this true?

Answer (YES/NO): NO